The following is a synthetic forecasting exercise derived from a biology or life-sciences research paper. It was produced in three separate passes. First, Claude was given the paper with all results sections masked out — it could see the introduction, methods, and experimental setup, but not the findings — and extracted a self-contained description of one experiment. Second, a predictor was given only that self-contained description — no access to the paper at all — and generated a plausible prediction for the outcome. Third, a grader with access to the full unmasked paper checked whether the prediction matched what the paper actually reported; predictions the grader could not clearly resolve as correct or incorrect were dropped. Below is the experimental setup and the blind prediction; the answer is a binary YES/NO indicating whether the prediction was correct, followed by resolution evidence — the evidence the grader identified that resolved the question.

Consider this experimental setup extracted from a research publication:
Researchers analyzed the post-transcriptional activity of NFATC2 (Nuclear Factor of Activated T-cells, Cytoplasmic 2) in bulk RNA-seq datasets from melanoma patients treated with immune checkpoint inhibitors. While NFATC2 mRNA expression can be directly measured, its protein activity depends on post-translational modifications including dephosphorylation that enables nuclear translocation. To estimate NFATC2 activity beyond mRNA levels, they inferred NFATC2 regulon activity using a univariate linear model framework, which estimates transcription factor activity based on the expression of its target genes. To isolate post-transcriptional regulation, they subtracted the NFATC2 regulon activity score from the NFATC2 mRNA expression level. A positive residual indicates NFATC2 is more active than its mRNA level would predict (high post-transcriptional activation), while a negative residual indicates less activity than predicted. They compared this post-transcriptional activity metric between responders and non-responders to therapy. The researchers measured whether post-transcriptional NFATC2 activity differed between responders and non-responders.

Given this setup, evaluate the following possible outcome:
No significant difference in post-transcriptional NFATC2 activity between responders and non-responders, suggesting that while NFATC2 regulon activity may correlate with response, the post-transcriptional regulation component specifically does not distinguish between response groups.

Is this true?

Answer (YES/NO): NO